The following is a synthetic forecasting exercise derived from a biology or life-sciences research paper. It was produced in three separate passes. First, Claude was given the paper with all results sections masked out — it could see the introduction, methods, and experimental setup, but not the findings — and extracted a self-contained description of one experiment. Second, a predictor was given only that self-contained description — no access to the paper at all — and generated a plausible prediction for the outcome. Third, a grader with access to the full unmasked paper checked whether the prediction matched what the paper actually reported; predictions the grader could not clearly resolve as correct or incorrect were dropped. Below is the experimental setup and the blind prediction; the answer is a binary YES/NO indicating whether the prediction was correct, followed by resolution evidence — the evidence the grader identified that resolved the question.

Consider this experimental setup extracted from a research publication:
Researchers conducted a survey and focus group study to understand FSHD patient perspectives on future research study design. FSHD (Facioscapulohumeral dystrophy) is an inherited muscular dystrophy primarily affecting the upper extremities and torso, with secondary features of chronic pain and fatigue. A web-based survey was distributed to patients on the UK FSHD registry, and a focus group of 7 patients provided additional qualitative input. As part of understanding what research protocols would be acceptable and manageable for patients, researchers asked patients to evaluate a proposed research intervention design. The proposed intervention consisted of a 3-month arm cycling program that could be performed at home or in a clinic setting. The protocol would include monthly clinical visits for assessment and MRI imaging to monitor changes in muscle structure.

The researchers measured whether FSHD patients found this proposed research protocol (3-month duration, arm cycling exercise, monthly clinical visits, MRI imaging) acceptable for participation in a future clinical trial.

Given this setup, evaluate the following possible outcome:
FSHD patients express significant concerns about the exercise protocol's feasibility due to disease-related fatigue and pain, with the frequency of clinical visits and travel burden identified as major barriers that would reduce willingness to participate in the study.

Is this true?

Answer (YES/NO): NO